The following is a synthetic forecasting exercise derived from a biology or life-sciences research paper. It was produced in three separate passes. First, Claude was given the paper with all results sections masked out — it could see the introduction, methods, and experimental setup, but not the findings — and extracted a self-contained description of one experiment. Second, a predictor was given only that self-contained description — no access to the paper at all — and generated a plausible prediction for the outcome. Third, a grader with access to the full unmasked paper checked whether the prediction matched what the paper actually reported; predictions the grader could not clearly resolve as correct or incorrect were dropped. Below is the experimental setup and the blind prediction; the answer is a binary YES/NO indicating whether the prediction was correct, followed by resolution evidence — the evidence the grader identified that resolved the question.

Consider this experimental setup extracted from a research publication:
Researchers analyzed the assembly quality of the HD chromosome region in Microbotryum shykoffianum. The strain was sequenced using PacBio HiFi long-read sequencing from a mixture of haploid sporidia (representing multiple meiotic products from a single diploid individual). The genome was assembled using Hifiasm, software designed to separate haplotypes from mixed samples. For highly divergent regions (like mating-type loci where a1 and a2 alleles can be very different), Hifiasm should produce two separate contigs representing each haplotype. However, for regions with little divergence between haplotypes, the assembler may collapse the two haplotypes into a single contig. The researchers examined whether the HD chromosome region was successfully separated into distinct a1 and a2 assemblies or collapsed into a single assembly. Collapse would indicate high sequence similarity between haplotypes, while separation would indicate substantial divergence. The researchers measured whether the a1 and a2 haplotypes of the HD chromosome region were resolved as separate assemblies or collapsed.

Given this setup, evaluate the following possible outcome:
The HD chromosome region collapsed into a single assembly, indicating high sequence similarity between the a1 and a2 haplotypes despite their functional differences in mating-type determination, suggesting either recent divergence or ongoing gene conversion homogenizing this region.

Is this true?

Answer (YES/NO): NO